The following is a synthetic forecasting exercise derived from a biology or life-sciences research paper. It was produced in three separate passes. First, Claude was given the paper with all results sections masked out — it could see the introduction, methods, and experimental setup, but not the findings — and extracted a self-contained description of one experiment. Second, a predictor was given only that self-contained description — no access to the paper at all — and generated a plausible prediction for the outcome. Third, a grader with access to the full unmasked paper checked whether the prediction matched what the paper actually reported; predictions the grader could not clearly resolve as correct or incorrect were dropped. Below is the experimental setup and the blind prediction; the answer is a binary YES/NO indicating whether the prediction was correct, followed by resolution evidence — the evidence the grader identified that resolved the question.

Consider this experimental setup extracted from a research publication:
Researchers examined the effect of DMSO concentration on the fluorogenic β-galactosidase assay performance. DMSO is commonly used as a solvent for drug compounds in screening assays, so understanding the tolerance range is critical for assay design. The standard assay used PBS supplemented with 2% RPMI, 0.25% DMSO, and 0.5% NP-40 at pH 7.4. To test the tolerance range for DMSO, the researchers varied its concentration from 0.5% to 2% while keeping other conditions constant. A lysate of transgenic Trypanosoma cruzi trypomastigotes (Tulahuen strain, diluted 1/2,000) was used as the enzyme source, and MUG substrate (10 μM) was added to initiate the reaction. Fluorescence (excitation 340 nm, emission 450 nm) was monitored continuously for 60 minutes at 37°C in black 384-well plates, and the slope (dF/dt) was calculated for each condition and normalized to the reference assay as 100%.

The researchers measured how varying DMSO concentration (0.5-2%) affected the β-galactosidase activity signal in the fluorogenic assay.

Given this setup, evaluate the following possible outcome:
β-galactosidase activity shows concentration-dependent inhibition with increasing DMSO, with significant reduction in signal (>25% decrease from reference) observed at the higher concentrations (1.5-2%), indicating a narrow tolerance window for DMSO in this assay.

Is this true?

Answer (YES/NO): NO